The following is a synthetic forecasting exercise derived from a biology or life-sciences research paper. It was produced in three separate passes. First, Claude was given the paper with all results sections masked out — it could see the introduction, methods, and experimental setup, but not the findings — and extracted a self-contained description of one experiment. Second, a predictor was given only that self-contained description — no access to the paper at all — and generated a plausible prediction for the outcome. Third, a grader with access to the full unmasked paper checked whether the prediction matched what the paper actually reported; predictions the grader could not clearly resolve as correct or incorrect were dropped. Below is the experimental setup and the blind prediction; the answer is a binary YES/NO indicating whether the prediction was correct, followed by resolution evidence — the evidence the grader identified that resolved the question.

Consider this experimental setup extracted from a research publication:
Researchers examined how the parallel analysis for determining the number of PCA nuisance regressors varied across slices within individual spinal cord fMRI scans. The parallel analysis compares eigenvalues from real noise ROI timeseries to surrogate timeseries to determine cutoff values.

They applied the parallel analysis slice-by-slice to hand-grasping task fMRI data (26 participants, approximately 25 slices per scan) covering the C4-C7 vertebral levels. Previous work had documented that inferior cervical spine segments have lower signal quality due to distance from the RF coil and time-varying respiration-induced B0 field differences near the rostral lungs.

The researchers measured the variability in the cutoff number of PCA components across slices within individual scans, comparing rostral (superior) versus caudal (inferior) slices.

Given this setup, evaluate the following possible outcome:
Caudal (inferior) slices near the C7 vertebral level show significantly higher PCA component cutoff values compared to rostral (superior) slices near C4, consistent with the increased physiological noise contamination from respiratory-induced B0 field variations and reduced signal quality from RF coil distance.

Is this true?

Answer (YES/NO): NO